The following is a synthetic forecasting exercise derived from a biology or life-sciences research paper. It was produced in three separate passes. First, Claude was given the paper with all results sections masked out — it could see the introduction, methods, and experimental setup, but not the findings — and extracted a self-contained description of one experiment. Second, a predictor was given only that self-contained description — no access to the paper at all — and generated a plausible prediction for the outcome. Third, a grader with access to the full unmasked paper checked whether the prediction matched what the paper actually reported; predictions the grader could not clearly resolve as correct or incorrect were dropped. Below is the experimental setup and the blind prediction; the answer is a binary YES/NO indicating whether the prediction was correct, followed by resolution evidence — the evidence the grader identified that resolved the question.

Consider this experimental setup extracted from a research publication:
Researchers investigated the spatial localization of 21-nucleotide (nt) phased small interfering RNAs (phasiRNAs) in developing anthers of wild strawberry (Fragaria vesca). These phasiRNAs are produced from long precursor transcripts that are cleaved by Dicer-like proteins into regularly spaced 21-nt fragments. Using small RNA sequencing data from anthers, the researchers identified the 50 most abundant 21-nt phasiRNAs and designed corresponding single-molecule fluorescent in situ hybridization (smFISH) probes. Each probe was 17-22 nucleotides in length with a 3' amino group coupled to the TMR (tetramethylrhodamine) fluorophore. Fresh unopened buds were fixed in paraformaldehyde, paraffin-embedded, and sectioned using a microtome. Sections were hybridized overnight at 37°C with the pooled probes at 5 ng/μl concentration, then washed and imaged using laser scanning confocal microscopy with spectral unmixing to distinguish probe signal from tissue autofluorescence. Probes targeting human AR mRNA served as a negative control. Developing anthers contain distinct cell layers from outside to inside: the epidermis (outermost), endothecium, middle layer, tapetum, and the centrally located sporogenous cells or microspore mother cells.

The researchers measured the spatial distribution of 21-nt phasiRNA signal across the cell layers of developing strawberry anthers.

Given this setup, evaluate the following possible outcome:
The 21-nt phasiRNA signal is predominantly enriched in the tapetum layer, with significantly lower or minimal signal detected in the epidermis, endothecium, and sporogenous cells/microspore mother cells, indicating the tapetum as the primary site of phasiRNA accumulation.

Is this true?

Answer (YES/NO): NO